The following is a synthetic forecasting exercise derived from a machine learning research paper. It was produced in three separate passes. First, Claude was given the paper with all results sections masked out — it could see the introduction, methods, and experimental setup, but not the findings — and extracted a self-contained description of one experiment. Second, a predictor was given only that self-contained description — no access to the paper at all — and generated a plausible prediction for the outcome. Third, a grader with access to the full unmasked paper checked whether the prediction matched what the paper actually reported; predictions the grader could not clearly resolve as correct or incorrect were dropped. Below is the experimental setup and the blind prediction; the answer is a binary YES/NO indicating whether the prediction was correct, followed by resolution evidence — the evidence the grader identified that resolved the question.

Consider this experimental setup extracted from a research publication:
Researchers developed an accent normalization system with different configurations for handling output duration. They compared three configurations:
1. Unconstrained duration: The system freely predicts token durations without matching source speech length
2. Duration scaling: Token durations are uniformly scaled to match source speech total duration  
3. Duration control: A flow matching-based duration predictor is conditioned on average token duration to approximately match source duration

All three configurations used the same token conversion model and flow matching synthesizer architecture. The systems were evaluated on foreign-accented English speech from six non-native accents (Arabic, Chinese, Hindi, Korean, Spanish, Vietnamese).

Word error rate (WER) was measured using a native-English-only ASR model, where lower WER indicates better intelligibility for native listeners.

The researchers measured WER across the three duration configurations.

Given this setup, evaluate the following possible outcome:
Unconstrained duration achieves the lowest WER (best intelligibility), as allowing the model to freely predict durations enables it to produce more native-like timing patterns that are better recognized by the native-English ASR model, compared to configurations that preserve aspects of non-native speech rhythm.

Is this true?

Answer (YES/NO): YES